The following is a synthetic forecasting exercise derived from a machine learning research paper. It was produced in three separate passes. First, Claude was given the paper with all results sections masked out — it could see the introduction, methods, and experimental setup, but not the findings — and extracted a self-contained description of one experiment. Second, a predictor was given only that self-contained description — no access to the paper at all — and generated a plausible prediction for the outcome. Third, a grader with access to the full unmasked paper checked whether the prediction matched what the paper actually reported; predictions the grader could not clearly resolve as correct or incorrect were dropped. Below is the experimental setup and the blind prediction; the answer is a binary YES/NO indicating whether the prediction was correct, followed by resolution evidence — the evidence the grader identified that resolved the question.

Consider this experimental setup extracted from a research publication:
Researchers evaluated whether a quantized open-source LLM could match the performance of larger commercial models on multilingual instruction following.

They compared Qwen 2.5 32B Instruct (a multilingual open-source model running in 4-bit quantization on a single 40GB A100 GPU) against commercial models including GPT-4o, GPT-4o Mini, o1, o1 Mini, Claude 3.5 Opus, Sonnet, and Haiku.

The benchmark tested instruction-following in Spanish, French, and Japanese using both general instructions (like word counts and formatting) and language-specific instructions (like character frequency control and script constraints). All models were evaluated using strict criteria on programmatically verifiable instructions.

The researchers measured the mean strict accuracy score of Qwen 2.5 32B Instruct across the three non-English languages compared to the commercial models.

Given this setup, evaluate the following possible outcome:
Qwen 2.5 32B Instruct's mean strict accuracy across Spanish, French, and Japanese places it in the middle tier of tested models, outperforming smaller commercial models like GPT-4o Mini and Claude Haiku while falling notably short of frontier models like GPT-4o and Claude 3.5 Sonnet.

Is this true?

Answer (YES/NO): NO